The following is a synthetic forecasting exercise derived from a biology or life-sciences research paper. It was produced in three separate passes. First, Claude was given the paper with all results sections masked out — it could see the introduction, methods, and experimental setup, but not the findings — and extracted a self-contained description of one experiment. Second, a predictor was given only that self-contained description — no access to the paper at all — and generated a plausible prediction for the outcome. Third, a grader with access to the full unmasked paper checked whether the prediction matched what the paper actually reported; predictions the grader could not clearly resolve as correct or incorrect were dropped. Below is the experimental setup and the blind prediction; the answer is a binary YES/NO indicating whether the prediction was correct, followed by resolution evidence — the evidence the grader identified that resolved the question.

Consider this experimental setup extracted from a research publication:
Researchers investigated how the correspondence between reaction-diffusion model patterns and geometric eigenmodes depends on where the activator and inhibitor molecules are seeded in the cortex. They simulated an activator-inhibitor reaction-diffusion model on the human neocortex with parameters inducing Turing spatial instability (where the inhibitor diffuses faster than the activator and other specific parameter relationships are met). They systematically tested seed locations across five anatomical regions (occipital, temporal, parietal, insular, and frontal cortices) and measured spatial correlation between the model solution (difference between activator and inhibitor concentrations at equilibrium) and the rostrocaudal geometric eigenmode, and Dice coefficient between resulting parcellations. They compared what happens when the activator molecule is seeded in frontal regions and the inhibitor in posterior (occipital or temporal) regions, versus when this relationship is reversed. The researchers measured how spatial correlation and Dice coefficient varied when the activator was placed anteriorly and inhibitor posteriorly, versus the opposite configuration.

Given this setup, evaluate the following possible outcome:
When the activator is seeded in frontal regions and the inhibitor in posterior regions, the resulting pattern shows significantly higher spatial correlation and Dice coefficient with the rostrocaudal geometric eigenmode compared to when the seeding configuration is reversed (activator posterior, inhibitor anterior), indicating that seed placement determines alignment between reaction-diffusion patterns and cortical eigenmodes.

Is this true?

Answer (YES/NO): YES